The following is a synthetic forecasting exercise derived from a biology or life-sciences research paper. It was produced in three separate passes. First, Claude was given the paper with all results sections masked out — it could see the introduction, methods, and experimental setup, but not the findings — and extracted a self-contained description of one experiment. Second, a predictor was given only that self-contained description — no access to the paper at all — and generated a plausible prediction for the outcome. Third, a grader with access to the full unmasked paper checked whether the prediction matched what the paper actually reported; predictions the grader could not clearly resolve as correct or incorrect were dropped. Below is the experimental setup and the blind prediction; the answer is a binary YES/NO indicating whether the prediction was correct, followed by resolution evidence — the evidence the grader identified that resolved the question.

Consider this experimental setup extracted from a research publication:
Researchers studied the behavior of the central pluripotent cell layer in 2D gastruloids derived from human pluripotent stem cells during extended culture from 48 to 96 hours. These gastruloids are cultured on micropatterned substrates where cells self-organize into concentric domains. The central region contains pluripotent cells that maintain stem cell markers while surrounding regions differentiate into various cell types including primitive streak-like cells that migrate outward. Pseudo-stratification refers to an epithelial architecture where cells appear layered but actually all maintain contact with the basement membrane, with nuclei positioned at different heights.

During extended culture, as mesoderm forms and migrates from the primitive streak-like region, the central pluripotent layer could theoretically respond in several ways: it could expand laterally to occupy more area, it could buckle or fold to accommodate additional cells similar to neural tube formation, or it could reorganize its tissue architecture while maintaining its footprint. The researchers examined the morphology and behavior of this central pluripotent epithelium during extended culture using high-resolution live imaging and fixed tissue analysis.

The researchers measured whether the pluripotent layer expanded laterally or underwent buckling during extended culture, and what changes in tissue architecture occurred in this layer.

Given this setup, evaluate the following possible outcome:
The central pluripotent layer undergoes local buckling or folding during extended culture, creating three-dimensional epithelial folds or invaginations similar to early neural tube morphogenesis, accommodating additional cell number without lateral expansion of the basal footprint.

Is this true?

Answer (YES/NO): NO